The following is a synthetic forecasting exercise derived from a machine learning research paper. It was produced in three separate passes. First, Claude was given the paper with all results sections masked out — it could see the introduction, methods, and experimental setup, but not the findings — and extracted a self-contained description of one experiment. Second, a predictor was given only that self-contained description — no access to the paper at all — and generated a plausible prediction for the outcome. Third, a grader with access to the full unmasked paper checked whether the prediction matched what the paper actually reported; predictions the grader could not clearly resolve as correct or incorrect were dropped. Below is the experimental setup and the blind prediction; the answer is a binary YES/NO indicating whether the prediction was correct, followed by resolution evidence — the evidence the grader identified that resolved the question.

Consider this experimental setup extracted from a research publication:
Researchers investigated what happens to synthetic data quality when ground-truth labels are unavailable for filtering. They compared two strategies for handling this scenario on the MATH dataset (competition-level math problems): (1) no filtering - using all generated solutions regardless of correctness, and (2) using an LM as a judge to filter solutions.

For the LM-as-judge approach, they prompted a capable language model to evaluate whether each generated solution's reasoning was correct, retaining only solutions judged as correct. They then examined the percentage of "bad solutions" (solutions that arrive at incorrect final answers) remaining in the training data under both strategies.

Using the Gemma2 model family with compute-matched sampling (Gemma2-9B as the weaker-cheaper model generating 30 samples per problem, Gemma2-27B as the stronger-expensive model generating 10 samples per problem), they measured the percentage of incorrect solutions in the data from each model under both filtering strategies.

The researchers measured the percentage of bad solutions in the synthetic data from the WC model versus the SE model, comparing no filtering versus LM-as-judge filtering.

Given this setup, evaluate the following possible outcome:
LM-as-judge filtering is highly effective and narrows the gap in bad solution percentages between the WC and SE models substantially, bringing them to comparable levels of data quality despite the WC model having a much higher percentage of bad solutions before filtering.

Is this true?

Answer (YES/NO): NO